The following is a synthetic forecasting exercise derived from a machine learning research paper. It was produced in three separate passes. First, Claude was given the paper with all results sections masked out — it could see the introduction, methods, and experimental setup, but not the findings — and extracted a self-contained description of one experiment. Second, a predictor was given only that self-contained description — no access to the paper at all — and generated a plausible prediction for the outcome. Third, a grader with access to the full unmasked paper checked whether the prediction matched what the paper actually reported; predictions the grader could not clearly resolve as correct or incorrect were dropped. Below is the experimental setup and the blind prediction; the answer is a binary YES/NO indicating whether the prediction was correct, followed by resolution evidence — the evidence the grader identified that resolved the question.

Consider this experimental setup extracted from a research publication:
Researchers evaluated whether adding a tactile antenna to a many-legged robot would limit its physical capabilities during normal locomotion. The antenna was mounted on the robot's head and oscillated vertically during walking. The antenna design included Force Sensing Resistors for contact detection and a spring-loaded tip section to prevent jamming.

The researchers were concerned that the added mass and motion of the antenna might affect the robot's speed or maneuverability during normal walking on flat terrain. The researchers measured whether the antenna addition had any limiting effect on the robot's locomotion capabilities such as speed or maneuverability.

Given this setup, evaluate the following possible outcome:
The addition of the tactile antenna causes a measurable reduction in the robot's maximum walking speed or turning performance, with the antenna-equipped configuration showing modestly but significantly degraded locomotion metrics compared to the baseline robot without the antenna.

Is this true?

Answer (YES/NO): NO